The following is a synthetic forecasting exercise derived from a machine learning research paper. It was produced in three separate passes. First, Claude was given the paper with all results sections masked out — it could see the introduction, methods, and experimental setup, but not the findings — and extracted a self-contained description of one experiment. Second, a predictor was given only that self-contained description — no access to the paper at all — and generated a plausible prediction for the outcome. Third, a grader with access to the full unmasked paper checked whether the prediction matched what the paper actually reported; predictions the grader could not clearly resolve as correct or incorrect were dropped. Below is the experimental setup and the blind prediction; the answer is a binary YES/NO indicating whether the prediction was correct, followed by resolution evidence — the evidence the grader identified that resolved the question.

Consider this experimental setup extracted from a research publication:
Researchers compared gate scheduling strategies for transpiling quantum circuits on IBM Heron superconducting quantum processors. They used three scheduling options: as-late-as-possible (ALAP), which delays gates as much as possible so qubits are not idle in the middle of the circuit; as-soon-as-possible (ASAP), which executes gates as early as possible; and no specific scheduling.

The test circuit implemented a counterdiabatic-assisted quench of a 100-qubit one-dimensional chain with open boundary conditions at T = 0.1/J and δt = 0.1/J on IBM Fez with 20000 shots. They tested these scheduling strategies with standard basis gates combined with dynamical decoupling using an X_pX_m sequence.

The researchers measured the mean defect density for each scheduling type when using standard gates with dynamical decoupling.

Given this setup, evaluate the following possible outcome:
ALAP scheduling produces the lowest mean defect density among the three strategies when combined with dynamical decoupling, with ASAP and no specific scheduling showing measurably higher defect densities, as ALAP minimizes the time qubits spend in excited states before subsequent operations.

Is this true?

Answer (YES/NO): NO